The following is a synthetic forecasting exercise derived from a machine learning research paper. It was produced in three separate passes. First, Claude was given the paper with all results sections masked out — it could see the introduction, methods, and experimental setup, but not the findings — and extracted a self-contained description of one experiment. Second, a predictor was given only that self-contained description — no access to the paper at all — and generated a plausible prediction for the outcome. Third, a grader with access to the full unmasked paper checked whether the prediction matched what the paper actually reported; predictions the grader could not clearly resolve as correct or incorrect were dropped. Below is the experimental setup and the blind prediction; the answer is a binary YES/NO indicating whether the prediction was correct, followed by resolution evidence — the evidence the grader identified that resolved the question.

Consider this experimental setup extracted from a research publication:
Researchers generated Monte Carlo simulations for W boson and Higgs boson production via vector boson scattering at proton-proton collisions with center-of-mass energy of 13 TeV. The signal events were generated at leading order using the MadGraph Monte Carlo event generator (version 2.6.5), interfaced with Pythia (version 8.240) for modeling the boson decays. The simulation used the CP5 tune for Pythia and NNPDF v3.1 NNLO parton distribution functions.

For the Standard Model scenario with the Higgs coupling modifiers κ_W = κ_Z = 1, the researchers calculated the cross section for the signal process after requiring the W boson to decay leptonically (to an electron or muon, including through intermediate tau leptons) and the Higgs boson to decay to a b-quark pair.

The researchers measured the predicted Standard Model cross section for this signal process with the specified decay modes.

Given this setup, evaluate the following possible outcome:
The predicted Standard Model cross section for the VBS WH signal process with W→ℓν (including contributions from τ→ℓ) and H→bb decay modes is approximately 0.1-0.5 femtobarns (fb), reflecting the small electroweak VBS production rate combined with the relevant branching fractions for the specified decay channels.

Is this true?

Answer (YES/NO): NO